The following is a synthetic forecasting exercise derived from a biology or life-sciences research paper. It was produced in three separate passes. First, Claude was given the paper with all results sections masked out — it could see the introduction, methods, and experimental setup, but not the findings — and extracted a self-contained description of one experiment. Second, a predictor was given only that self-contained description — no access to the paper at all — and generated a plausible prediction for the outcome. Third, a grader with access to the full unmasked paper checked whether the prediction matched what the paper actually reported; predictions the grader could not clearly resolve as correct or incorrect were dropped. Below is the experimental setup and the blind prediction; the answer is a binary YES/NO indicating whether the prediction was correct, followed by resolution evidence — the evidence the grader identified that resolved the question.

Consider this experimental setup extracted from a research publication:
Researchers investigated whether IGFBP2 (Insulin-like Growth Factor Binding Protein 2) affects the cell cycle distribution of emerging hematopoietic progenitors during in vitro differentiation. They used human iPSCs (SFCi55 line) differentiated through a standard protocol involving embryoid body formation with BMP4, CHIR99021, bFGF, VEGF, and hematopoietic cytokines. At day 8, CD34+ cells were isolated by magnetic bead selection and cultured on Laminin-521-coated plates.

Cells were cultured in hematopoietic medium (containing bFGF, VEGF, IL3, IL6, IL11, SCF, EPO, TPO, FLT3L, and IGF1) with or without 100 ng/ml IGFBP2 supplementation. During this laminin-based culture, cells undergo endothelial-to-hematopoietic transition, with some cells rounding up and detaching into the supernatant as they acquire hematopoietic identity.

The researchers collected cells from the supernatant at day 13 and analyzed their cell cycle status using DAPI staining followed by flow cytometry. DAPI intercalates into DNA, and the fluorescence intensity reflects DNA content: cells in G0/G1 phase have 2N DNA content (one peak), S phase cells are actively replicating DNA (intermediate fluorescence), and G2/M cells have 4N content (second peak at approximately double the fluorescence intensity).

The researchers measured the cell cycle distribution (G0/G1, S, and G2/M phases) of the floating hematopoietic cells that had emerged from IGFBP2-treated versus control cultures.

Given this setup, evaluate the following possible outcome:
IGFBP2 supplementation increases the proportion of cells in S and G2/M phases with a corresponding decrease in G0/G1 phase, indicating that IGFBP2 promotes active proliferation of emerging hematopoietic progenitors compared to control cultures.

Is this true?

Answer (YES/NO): NO